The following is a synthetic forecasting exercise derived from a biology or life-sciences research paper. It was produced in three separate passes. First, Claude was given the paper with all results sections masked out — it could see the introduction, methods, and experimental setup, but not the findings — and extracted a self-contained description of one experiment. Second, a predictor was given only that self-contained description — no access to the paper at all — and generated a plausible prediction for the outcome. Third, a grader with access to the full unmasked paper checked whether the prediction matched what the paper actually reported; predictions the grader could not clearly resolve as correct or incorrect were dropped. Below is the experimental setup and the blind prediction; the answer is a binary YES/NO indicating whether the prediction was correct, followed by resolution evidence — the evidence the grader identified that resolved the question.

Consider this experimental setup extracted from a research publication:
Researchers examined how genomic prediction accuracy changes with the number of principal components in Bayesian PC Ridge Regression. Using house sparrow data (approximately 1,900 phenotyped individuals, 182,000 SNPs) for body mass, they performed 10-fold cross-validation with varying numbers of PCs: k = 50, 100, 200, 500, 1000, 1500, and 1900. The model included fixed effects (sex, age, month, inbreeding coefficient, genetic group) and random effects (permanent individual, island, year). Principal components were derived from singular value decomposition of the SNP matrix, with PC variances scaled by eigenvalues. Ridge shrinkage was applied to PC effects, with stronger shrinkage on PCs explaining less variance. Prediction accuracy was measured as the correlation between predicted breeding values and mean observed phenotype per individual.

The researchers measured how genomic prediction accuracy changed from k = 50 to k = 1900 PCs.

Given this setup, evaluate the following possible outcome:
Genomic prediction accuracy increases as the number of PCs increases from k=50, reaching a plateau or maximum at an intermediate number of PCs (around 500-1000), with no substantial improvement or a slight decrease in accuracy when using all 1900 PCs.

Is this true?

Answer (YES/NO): YES